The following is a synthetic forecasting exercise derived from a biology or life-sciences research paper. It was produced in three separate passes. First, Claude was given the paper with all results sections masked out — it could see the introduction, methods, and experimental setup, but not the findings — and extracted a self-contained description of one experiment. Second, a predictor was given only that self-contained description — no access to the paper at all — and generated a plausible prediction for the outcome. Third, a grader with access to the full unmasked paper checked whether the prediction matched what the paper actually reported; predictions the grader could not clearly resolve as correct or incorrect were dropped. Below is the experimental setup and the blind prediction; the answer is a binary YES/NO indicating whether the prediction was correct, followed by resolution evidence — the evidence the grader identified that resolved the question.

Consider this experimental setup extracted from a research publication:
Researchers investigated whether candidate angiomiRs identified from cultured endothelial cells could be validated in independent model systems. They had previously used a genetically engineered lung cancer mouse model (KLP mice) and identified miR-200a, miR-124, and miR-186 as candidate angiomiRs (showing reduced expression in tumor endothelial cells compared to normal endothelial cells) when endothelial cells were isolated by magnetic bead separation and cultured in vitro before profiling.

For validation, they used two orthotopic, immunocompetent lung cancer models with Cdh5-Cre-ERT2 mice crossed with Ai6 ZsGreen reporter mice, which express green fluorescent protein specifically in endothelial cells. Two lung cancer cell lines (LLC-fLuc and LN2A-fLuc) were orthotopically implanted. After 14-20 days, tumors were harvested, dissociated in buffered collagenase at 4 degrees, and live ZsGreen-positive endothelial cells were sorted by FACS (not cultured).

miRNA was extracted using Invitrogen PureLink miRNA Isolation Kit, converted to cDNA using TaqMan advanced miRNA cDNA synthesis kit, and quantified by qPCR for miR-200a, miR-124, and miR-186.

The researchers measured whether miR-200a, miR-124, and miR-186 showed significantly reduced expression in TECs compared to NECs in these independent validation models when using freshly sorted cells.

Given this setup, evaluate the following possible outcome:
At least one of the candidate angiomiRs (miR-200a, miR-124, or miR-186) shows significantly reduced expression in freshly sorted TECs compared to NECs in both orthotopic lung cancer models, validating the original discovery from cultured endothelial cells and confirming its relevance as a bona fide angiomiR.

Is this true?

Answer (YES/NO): NO